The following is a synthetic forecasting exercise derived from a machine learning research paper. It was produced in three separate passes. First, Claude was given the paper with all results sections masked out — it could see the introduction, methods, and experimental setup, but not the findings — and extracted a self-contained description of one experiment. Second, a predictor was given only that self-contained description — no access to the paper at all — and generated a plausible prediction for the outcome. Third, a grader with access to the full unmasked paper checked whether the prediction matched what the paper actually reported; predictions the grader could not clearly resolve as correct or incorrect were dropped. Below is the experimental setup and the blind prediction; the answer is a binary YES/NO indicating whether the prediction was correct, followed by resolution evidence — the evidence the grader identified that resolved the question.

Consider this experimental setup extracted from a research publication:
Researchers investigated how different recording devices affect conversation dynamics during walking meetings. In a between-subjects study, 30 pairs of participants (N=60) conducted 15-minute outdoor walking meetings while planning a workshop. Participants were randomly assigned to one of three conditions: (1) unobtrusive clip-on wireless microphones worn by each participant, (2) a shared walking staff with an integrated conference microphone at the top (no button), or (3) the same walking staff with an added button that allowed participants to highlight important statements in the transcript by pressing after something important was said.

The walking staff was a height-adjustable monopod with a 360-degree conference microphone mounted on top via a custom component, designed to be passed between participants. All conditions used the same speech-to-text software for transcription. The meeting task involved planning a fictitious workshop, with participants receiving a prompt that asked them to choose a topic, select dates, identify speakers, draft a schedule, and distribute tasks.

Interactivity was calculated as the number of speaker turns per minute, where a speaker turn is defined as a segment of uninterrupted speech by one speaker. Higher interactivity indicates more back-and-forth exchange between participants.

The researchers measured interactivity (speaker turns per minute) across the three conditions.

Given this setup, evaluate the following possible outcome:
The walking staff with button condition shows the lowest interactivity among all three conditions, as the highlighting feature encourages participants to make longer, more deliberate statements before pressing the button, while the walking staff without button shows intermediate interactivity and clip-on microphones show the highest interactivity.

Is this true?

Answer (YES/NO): NO